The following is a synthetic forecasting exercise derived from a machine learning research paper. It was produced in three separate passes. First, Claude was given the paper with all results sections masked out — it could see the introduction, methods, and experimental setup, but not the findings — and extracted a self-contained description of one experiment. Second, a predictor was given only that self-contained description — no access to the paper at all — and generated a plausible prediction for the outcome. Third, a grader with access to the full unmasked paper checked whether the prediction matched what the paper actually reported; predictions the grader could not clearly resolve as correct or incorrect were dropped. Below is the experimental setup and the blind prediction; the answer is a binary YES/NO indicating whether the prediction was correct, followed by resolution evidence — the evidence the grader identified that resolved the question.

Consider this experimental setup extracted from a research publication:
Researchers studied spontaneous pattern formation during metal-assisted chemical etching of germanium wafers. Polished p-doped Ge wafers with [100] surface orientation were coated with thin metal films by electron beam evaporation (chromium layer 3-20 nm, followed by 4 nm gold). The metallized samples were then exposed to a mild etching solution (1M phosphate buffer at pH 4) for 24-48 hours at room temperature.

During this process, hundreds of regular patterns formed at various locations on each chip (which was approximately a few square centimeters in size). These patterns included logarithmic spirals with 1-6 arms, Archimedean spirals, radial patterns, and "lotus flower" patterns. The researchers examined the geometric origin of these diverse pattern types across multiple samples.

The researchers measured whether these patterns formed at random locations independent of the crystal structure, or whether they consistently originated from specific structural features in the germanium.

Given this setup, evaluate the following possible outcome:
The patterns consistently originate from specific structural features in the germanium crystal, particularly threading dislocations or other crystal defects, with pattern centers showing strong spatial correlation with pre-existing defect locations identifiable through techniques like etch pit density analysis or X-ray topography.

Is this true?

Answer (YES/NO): YES